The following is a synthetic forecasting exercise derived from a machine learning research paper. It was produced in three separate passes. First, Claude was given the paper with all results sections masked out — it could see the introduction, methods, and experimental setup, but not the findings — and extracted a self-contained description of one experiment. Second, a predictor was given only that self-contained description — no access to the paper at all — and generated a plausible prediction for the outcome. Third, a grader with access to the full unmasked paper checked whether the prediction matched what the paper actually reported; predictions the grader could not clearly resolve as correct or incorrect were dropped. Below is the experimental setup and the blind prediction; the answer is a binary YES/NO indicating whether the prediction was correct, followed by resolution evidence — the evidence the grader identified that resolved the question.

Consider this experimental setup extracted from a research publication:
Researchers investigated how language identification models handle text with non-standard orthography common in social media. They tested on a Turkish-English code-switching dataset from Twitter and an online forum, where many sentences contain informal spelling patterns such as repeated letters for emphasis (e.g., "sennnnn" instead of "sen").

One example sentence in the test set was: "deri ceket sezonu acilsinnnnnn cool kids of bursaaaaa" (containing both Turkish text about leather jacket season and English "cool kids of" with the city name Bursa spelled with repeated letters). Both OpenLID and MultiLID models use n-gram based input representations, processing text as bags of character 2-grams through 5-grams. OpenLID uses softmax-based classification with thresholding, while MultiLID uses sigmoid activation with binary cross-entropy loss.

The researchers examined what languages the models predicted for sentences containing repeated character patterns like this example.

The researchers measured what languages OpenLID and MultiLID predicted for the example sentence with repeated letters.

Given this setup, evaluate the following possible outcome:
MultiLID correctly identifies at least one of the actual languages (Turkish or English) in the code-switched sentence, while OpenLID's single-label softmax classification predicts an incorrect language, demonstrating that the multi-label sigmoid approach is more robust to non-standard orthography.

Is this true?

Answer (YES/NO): NO